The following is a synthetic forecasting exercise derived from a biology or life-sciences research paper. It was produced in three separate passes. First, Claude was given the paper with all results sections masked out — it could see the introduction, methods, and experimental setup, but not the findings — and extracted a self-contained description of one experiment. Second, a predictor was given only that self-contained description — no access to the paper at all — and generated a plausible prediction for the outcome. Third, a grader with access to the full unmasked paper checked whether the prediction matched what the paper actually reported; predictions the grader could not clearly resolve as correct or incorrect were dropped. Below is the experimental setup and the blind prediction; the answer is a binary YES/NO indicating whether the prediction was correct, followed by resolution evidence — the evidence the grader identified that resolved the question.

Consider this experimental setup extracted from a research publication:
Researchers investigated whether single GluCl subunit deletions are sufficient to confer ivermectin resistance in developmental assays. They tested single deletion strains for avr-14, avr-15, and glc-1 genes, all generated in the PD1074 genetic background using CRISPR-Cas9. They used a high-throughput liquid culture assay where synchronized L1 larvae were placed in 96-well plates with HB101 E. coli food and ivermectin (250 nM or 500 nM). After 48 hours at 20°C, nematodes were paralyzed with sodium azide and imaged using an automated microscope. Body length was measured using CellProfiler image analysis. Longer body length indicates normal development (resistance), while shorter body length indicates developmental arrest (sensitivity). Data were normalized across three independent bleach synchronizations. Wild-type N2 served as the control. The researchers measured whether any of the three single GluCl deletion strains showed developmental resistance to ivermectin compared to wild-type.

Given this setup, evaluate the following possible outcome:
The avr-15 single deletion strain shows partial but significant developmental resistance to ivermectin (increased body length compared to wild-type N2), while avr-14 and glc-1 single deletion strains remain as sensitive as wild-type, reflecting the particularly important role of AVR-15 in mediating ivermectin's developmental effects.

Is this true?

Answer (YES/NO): NO